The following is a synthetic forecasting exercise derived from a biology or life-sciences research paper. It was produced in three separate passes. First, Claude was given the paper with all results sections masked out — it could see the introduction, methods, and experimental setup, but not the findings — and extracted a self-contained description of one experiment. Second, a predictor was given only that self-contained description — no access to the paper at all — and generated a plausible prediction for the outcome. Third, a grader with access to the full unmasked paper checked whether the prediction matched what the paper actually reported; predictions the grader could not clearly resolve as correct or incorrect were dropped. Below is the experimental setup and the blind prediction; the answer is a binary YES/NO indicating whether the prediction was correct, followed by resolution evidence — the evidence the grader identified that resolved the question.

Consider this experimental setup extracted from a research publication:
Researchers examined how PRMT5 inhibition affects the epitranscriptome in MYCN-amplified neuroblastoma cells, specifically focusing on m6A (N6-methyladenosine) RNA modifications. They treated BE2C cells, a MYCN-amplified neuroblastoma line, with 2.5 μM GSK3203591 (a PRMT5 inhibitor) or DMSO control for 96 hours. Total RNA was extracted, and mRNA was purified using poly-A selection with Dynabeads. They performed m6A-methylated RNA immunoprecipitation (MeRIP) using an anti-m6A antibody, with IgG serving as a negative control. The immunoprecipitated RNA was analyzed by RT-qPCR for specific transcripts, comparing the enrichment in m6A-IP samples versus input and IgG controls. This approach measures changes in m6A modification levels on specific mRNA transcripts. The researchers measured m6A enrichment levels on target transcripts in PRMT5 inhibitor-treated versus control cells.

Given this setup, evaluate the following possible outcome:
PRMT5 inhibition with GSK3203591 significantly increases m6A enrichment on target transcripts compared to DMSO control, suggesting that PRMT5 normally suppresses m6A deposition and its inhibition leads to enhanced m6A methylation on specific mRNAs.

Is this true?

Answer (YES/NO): NO